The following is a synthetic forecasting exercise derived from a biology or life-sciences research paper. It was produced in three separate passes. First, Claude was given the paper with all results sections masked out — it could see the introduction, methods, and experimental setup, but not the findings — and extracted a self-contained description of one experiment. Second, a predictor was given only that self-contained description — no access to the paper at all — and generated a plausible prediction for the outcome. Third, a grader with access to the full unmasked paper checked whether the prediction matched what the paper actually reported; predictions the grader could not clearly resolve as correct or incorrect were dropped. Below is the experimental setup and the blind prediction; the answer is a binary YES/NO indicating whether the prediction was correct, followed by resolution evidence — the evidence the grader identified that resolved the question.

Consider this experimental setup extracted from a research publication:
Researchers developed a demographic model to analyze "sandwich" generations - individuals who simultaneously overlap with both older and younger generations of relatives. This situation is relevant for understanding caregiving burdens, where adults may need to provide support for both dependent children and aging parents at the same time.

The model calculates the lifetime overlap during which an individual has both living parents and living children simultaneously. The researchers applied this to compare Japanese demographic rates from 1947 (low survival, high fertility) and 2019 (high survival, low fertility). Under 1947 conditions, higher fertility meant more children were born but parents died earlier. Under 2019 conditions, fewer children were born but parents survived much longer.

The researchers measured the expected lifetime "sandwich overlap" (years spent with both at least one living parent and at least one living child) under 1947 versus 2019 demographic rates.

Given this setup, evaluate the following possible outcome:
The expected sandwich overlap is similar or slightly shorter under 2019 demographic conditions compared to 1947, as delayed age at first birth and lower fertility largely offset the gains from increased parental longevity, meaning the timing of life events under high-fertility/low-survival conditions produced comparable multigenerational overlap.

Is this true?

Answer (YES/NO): YES